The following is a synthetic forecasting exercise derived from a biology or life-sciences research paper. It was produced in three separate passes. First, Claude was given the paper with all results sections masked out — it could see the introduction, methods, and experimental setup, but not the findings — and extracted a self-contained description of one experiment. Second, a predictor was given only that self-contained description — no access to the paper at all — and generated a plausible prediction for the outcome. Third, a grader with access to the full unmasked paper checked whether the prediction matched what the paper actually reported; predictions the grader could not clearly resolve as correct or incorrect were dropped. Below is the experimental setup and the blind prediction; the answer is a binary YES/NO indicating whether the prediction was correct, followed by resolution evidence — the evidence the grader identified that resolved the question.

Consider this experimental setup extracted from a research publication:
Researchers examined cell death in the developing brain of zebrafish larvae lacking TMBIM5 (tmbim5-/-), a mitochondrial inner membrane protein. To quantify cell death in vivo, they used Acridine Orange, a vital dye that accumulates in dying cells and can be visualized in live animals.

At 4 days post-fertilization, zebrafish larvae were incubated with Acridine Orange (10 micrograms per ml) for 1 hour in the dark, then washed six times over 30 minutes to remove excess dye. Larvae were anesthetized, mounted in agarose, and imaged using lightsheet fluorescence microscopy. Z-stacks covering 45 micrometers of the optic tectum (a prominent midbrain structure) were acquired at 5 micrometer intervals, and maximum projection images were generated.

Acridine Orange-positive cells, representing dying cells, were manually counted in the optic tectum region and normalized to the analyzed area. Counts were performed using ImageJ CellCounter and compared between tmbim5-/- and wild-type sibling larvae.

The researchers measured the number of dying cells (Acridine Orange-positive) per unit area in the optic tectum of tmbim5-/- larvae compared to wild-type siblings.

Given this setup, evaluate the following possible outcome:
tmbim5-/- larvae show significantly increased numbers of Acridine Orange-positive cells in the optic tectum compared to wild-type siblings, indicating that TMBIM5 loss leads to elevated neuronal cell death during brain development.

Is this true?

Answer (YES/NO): YES